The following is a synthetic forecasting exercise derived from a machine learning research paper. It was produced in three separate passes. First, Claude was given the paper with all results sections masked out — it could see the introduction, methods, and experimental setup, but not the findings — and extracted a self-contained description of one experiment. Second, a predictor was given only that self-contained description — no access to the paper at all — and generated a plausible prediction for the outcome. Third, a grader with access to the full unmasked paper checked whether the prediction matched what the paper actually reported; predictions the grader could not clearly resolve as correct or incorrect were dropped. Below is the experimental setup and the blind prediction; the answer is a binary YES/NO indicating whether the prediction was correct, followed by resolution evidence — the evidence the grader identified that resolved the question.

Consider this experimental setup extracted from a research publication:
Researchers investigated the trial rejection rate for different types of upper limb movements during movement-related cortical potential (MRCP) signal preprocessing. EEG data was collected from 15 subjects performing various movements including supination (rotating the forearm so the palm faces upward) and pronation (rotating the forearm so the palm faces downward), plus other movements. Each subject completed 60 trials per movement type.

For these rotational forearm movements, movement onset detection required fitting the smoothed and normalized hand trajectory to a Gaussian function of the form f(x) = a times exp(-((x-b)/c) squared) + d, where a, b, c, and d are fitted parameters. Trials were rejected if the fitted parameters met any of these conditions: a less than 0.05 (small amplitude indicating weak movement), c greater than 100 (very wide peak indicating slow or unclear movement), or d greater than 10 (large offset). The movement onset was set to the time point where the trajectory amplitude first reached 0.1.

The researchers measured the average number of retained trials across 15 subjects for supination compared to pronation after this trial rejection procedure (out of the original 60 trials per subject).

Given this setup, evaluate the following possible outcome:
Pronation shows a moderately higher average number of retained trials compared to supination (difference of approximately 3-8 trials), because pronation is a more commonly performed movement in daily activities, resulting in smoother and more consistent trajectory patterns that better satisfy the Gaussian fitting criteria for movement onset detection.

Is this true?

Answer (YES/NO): NO